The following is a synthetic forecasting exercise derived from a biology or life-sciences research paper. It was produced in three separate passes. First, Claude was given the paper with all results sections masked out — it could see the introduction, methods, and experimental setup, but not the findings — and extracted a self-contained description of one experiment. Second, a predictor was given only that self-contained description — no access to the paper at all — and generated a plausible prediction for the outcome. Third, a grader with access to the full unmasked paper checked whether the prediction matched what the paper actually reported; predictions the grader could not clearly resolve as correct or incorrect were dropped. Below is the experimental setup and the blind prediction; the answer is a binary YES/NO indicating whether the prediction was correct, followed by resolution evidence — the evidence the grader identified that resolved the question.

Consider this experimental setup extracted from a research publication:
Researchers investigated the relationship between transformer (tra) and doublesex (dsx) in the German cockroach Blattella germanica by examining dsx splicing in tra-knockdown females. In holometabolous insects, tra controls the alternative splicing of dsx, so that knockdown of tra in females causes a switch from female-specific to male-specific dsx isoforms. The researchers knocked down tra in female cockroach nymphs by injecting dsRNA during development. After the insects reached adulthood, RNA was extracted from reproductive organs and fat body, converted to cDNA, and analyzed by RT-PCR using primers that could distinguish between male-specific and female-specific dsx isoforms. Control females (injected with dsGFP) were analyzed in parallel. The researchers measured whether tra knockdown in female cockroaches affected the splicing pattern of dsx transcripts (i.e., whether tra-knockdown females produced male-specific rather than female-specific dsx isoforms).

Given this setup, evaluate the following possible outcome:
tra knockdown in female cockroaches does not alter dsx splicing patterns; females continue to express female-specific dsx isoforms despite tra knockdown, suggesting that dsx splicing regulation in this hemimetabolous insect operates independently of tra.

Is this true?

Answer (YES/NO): NO